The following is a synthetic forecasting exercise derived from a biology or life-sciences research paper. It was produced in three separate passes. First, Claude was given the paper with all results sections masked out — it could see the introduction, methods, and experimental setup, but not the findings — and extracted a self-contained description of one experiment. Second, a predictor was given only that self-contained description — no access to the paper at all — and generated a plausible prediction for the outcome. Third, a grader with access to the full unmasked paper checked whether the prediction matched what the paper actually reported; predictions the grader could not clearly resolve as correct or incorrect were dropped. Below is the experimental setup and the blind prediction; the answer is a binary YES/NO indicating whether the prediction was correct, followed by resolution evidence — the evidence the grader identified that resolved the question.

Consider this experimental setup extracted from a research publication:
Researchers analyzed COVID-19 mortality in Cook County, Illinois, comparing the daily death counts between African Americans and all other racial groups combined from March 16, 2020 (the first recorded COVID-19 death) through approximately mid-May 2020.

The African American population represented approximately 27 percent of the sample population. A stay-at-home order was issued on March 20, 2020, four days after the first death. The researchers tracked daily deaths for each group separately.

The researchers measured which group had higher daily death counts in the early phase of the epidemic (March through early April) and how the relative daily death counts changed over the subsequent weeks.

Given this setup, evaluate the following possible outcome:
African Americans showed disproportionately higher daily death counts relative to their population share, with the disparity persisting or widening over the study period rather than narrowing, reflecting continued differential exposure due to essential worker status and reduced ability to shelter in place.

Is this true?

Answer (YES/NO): NO